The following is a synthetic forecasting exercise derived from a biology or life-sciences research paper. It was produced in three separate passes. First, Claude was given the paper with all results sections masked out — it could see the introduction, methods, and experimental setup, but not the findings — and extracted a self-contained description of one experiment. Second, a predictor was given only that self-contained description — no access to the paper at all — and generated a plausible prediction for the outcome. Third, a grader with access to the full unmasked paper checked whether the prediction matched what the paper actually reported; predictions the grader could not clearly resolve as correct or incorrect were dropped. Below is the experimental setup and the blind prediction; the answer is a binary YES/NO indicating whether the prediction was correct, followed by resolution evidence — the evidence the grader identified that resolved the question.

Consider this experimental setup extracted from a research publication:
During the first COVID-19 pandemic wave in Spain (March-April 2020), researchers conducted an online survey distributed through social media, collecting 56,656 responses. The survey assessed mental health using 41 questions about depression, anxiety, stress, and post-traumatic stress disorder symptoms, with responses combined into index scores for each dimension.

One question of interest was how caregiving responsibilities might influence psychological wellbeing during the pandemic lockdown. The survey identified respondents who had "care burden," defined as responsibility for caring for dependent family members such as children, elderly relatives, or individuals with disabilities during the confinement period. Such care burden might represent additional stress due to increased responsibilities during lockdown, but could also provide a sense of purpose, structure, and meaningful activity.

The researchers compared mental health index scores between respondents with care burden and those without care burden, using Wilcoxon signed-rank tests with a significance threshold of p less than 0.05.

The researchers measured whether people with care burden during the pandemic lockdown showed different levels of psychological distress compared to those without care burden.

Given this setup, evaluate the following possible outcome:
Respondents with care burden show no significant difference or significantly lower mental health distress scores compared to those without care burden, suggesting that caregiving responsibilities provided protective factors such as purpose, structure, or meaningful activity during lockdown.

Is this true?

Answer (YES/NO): NO